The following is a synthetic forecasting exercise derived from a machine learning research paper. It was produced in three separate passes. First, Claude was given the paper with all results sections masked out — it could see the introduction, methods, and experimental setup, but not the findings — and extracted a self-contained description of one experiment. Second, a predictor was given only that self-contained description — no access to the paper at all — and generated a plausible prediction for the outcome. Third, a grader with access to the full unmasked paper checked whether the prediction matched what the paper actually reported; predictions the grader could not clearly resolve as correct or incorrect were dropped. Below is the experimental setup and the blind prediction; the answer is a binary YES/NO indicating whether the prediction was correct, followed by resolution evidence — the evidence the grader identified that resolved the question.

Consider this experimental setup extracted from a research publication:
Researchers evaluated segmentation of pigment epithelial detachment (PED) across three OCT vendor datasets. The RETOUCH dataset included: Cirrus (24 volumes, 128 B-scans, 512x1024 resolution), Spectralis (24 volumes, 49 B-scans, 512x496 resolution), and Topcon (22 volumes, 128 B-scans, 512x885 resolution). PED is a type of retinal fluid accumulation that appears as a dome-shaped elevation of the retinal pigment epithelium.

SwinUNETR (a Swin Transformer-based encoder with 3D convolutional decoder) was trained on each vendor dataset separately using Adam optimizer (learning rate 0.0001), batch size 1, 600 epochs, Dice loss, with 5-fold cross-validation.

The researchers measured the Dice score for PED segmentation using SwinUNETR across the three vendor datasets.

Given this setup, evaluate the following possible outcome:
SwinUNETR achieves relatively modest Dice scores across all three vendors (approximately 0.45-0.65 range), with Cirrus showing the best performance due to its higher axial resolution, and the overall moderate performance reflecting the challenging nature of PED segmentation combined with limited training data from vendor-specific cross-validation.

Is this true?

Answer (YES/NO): NO